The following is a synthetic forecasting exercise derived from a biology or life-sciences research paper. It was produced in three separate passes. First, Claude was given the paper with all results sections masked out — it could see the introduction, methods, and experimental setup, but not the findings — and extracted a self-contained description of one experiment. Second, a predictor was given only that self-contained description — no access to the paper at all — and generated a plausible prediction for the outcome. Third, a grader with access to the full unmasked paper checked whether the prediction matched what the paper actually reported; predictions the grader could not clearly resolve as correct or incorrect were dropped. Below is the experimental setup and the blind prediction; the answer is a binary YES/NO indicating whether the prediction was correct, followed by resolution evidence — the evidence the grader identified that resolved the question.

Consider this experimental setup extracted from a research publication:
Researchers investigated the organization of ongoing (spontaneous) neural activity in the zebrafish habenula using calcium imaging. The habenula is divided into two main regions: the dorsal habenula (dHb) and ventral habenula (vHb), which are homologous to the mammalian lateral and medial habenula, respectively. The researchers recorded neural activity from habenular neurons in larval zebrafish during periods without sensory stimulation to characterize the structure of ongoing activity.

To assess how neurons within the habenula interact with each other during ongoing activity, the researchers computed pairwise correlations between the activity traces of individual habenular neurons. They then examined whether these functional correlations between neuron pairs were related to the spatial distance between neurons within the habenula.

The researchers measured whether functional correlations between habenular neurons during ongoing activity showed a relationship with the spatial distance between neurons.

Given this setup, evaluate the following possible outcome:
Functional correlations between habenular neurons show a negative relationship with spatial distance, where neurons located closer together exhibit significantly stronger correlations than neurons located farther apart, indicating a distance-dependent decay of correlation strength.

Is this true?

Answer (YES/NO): YES